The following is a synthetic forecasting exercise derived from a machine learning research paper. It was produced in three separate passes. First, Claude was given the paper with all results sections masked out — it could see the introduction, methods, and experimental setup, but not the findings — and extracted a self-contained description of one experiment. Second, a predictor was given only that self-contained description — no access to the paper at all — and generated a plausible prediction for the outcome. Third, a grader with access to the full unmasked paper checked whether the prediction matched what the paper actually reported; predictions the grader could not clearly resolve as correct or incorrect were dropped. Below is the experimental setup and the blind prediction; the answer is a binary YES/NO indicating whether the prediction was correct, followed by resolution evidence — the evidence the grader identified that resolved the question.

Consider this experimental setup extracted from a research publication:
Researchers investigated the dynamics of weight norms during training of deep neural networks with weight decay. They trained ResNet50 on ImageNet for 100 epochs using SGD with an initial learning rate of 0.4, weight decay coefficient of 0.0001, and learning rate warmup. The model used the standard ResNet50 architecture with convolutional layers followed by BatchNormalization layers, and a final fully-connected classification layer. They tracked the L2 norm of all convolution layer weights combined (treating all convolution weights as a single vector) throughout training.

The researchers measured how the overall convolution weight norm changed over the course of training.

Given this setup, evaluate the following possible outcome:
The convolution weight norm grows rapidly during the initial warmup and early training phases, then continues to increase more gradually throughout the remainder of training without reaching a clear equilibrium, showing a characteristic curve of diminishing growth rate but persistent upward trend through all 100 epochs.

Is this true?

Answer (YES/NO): NO